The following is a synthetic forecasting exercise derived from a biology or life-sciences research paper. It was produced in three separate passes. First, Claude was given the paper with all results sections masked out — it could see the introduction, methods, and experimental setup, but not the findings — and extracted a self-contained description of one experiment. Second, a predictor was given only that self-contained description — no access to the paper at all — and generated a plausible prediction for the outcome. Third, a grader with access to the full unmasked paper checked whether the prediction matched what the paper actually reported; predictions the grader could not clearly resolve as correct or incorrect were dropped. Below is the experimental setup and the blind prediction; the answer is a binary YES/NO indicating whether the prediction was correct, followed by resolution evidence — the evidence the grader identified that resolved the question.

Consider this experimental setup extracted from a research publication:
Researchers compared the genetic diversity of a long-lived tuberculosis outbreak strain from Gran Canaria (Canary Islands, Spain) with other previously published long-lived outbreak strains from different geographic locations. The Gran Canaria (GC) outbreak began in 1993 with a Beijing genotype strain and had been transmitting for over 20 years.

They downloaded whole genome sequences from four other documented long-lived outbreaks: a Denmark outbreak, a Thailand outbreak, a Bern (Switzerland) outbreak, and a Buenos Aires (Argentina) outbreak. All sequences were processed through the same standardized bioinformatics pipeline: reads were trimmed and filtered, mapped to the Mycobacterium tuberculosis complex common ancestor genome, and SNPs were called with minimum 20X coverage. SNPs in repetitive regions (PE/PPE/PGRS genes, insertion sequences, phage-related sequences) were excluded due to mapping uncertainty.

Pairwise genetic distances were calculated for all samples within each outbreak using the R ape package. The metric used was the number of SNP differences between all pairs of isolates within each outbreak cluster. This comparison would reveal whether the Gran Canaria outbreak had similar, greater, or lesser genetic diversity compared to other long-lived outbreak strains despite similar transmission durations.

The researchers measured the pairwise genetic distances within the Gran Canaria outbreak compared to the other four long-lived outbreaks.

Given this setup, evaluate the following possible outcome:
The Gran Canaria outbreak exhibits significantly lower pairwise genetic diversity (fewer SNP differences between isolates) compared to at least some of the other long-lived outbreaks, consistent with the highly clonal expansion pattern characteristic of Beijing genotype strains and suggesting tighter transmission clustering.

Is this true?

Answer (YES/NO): YES